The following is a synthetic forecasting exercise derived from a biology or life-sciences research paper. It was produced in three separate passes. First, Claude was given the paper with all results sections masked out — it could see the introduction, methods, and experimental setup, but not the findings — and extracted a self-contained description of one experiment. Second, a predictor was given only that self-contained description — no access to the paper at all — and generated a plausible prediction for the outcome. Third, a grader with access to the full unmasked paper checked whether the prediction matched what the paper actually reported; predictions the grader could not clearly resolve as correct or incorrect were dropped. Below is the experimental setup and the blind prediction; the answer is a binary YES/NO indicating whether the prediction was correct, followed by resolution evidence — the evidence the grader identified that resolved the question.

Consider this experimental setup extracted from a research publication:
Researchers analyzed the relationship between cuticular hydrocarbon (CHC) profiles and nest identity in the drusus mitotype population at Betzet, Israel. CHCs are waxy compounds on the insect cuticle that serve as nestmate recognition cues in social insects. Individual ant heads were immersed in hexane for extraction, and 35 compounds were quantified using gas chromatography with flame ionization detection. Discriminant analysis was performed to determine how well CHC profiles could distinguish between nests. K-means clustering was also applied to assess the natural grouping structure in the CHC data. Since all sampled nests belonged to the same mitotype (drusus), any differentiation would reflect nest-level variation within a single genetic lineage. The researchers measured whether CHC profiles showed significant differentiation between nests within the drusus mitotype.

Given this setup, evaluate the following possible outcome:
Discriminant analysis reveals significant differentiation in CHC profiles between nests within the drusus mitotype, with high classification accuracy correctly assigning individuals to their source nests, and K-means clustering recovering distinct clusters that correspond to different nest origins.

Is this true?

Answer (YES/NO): NO